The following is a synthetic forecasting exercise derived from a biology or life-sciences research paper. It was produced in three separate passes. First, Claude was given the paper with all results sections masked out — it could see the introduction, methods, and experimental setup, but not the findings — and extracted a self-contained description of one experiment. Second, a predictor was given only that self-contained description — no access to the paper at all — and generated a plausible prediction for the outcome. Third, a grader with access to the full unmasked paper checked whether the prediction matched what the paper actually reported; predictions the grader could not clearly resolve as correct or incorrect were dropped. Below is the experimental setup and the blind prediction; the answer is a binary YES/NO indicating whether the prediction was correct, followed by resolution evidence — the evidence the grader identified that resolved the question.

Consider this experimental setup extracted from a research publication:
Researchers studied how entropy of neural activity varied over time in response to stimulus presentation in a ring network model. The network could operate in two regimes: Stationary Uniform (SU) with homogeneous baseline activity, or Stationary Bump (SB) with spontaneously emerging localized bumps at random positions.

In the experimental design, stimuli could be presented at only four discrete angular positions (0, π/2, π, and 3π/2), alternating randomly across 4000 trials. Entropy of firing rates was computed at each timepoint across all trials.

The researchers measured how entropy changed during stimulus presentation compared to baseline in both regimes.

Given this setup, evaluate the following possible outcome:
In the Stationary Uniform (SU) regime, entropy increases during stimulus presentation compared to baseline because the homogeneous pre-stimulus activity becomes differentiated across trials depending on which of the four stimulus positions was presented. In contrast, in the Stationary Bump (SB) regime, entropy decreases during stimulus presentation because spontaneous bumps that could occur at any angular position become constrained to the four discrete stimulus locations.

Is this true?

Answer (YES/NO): YES